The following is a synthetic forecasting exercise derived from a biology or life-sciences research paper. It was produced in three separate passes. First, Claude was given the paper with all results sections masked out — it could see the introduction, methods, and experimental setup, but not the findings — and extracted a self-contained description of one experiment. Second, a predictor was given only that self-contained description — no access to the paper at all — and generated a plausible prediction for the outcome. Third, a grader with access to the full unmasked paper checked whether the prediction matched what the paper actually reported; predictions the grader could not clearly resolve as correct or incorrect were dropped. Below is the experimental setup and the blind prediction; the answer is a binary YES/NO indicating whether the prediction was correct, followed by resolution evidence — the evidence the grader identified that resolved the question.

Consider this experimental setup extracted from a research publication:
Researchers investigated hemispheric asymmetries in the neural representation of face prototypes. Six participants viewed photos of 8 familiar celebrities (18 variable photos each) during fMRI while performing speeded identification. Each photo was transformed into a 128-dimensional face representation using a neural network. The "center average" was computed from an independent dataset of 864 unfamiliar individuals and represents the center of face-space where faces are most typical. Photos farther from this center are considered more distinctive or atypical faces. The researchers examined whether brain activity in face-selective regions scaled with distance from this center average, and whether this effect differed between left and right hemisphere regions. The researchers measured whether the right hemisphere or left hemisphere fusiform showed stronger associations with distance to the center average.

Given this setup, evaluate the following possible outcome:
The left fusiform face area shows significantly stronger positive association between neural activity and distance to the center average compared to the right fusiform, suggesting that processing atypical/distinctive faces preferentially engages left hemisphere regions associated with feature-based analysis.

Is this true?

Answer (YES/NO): NO